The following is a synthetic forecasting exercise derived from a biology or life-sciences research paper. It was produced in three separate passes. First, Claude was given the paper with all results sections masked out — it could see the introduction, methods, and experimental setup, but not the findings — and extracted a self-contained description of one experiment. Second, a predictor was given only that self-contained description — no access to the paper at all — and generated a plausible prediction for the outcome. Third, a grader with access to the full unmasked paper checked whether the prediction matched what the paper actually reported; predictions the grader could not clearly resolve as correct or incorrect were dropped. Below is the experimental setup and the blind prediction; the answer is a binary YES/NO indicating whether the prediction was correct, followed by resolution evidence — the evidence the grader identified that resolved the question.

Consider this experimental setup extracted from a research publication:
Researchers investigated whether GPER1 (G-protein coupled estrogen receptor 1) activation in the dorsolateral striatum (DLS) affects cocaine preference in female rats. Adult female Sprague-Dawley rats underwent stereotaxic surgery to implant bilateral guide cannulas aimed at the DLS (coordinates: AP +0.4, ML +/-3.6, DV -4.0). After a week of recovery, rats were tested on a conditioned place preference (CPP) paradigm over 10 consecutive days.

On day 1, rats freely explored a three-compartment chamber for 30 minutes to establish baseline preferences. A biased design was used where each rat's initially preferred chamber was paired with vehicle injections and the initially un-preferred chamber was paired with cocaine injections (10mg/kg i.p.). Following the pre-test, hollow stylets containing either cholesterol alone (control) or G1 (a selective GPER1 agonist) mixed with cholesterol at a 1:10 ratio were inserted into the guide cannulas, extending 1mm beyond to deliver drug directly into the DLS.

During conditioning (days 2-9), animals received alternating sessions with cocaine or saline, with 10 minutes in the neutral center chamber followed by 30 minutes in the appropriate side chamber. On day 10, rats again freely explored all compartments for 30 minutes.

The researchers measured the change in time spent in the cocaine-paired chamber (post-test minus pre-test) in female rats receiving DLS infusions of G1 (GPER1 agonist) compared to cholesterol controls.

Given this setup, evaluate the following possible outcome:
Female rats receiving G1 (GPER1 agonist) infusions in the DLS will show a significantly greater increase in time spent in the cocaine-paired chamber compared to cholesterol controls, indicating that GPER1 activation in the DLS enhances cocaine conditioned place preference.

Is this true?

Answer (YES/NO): NO